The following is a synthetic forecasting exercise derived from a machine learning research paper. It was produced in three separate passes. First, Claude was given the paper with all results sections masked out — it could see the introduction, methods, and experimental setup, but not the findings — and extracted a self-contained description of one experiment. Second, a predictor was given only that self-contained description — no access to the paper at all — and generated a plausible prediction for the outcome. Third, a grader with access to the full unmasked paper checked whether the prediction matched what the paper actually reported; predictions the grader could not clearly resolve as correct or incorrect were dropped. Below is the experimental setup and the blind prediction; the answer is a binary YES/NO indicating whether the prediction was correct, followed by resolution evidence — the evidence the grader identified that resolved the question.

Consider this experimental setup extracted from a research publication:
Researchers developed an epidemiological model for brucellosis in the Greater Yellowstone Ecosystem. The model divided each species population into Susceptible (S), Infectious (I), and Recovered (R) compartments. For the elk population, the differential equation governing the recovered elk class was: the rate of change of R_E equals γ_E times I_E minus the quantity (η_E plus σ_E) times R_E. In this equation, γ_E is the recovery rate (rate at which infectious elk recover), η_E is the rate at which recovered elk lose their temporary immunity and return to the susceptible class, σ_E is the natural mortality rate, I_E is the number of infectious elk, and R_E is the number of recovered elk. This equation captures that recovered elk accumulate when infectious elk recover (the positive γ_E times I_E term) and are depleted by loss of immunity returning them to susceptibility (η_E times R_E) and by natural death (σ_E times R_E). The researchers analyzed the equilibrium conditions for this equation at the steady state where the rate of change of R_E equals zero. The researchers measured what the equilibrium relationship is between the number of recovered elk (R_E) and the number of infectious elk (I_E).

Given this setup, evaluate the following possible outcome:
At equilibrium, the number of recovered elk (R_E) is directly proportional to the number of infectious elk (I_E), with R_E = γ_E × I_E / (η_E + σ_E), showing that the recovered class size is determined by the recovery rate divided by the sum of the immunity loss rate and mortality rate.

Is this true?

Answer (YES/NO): YES